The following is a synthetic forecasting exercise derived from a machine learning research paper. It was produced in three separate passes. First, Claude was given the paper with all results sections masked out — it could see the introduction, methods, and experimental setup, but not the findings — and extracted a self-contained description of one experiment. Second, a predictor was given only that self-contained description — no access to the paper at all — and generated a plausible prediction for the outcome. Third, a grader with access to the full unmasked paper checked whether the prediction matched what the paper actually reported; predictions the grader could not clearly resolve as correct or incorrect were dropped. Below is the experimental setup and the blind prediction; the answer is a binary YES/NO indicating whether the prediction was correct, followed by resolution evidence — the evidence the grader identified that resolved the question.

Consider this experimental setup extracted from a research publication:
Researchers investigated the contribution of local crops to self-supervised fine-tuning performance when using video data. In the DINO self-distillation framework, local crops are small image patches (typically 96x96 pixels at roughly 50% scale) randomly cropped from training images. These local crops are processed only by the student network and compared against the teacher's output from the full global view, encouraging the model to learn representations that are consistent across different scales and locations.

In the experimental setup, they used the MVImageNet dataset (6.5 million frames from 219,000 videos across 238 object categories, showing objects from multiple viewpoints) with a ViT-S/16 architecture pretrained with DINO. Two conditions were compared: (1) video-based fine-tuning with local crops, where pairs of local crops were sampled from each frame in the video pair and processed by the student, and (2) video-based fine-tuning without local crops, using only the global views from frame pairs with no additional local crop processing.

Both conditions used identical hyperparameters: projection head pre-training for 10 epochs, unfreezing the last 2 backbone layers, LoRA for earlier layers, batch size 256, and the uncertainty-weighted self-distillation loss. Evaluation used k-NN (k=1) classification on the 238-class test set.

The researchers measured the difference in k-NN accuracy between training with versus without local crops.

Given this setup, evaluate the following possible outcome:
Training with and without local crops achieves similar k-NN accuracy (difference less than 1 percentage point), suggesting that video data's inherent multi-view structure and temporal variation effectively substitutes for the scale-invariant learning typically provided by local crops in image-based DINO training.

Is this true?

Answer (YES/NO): NO